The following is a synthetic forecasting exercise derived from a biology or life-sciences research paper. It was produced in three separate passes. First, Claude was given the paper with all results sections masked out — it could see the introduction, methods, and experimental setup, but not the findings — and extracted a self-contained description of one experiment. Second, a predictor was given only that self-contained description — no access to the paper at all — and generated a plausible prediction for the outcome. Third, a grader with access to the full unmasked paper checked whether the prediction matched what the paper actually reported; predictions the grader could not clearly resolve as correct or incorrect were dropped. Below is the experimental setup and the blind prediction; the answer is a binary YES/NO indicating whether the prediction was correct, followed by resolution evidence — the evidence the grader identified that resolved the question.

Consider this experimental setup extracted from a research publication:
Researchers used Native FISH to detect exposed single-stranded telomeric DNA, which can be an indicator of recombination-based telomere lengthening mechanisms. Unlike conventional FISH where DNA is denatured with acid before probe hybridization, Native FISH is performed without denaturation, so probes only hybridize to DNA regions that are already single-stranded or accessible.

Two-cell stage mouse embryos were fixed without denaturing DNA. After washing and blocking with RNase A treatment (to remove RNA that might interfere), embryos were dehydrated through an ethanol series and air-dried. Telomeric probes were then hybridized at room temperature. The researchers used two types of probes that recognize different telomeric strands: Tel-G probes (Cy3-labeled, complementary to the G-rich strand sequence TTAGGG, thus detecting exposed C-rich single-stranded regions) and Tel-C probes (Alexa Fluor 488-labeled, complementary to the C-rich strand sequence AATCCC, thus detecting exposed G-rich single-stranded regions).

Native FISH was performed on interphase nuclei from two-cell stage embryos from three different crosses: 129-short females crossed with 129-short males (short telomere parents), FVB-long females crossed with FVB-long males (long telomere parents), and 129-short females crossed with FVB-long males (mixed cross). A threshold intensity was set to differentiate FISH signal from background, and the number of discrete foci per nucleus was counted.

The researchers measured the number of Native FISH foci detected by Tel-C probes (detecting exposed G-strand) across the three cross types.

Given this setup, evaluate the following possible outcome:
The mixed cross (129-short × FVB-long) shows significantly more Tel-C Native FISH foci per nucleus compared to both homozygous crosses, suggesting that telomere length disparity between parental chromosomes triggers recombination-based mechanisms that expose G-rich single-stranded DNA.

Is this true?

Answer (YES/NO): NO